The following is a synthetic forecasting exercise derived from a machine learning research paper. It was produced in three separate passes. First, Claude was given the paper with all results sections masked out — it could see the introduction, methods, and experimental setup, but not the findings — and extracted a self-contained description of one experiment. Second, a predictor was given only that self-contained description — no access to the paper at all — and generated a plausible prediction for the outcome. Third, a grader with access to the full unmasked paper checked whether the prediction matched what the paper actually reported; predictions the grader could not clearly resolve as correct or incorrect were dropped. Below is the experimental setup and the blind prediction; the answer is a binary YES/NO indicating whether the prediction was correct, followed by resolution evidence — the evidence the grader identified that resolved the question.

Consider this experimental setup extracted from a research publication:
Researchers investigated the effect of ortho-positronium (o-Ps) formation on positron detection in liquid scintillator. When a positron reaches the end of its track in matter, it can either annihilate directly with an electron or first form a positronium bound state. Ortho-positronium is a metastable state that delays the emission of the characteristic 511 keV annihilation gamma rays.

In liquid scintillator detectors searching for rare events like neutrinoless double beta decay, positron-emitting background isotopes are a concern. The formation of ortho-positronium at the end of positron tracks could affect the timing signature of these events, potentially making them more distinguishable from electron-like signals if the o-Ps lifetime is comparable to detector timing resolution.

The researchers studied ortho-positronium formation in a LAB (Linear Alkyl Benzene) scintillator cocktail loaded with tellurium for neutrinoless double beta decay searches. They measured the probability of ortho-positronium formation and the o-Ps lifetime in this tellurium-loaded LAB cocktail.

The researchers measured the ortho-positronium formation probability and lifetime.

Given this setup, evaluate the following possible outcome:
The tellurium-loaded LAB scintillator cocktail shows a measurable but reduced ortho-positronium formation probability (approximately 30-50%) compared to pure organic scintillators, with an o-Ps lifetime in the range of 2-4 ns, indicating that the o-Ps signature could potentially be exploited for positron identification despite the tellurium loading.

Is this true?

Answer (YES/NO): YES